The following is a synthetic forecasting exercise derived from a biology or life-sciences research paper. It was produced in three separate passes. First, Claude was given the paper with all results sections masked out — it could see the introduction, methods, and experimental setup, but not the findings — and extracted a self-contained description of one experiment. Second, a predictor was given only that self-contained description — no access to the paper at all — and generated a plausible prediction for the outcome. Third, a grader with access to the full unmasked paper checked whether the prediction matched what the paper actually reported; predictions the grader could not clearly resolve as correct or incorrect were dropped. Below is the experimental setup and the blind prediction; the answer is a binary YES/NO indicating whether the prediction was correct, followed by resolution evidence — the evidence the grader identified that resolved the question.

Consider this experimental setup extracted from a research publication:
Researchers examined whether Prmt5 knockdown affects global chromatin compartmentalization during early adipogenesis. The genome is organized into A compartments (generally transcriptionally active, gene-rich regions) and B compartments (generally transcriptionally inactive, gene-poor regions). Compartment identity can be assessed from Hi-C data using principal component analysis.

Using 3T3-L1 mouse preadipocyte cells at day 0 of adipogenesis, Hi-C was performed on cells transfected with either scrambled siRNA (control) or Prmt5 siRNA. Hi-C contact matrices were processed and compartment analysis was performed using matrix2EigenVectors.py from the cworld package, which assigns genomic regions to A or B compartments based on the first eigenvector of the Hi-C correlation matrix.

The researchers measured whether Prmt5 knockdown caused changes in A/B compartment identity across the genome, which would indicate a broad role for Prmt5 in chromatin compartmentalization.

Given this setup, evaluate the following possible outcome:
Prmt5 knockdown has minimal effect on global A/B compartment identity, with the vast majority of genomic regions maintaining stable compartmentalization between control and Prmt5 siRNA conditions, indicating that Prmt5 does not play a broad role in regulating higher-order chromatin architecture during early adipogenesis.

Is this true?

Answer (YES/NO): NO